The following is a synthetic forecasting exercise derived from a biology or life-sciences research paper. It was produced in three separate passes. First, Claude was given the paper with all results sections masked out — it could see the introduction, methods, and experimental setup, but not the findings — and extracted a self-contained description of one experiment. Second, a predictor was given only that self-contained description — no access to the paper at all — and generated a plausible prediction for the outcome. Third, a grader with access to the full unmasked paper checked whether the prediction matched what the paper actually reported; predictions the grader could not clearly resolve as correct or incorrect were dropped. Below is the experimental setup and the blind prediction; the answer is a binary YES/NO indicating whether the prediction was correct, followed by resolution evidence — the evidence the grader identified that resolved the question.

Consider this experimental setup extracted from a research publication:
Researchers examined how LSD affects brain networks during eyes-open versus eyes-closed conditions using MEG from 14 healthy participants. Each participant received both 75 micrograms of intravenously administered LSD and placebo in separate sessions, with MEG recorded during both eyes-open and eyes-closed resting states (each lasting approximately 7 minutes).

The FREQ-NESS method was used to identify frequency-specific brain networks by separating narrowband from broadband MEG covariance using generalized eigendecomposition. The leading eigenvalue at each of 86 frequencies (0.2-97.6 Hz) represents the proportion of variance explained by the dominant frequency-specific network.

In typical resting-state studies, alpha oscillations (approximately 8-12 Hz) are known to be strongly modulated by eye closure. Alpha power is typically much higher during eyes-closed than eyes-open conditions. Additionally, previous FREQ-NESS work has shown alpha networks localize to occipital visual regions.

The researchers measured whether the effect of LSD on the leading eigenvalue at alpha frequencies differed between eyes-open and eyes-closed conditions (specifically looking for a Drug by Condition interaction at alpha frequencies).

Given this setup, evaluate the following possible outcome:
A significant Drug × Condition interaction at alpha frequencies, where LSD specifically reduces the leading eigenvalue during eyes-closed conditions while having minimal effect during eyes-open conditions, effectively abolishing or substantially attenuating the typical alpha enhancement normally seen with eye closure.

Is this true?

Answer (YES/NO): NO